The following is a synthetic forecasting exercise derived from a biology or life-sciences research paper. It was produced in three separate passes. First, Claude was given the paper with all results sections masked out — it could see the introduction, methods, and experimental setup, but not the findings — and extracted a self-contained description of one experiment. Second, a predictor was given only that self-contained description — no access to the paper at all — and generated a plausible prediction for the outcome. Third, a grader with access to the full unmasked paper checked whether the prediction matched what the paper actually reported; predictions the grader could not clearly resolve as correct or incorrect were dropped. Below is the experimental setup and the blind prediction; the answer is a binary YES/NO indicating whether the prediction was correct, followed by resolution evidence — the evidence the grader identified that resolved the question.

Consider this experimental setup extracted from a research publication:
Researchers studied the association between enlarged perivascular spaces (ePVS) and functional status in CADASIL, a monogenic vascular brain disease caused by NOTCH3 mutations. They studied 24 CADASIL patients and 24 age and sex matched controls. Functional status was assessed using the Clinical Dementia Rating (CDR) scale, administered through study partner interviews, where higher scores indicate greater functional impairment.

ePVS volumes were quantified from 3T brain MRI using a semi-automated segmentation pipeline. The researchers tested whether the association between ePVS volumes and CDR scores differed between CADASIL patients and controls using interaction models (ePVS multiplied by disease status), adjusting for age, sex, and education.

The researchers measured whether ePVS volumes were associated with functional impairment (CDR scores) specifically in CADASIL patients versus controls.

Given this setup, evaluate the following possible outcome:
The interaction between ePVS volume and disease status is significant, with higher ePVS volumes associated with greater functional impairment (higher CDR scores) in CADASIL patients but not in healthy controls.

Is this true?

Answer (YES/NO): YES